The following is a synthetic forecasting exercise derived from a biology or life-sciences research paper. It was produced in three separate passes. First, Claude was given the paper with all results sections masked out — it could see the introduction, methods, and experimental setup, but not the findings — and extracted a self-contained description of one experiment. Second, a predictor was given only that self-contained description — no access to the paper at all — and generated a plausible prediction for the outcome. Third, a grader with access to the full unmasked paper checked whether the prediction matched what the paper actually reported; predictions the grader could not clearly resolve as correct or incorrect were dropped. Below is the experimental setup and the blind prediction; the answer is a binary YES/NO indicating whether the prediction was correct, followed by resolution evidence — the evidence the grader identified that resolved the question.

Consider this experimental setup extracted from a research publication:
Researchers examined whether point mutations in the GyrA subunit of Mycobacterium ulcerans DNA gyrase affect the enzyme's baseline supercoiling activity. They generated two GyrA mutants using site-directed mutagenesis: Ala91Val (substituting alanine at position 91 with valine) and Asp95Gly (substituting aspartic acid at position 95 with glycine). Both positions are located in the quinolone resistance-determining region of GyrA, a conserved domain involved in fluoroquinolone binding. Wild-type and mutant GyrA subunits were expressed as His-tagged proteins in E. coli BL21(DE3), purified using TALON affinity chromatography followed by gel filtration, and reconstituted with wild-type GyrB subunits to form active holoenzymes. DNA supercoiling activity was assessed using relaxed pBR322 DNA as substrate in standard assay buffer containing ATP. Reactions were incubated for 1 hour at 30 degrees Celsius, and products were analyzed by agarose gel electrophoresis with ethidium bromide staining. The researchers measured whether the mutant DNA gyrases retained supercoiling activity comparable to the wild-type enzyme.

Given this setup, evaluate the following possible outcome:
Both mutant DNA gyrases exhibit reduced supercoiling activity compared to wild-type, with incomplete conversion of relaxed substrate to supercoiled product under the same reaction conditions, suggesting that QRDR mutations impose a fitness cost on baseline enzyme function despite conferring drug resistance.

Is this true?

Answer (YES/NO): NO